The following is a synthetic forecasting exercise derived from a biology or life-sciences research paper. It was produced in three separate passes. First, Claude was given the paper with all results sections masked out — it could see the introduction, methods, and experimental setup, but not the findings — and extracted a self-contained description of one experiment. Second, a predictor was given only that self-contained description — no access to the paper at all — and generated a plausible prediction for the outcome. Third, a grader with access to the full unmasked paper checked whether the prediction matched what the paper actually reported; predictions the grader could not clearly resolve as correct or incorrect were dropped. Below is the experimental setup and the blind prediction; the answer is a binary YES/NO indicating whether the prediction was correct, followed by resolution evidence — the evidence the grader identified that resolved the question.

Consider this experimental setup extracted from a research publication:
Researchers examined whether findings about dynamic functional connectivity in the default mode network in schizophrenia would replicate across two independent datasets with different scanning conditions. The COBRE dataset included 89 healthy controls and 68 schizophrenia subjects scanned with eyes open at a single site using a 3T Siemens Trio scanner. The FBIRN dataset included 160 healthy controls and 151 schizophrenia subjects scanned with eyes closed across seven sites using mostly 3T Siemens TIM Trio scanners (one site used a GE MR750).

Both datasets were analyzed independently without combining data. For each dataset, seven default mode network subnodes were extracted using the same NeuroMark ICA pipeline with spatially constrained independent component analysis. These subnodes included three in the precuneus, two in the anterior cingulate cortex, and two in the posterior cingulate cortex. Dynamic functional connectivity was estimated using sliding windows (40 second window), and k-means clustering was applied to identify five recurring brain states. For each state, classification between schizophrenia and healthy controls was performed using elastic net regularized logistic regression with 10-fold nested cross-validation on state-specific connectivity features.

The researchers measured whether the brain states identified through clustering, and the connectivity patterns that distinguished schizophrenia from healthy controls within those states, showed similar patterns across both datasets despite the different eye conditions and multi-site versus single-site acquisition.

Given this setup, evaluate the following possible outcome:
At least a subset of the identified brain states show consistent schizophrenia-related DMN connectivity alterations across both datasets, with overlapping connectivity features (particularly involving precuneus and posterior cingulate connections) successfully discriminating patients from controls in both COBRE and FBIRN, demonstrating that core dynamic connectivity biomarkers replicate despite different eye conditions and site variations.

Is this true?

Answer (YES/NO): YES